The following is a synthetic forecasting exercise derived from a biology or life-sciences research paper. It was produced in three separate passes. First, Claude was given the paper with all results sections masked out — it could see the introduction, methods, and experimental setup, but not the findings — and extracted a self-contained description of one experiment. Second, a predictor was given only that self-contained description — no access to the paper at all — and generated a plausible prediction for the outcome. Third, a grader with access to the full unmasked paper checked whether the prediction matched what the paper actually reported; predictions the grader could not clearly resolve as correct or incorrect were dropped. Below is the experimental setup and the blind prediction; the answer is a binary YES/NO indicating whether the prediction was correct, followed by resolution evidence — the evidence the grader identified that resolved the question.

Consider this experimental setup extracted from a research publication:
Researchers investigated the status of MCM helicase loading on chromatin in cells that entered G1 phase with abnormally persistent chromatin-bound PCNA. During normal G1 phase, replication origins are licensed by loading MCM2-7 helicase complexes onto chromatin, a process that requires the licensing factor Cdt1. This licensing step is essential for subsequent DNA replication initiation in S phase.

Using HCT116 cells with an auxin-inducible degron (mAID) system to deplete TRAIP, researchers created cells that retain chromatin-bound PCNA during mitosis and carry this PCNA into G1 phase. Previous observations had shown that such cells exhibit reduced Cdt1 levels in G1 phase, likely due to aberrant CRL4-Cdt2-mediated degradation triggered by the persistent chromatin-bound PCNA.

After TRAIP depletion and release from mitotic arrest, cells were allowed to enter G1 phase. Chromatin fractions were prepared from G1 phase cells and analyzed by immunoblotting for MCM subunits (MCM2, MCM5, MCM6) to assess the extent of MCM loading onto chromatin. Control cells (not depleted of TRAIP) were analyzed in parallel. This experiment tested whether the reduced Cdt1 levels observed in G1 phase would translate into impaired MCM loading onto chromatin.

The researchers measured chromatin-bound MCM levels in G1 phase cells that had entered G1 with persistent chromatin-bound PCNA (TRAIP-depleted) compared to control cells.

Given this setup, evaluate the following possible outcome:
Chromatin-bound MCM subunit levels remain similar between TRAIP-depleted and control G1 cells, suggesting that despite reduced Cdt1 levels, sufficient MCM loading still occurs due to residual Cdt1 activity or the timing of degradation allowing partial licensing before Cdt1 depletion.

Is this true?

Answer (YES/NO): NO